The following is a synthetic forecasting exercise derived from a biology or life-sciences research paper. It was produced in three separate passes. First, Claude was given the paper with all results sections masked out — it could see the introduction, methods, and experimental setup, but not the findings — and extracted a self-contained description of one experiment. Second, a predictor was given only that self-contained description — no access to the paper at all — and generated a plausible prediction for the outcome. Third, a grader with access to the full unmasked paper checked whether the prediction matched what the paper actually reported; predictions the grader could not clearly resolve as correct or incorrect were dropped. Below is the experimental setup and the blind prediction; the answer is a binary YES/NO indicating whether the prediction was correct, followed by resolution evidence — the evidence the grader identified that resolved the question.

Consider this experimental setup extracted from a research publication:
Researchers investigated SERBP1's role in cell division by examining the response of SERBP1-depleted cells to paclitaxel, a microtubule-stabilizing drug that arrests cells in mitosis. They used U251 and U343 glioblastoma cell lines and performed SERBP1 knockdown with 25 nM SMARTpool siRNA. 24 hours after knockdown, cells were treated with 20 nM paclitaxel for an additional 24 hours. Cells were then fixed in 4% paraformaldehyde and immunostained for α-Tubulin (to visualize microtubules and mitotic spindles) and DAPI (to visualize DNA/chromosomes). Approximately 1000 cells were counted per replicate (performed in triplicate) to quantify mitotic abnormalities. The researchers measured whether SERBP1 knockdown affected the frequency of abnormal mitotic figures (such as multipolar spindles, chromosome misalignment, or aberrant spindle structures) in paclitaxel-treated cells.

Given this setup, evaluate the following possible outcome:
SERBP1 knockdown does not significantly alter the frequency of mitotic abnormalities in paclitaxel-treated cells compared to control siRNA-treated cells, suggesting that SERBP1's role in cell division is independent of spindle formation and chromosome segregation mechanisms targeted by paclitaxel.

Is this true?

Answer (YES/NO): NO